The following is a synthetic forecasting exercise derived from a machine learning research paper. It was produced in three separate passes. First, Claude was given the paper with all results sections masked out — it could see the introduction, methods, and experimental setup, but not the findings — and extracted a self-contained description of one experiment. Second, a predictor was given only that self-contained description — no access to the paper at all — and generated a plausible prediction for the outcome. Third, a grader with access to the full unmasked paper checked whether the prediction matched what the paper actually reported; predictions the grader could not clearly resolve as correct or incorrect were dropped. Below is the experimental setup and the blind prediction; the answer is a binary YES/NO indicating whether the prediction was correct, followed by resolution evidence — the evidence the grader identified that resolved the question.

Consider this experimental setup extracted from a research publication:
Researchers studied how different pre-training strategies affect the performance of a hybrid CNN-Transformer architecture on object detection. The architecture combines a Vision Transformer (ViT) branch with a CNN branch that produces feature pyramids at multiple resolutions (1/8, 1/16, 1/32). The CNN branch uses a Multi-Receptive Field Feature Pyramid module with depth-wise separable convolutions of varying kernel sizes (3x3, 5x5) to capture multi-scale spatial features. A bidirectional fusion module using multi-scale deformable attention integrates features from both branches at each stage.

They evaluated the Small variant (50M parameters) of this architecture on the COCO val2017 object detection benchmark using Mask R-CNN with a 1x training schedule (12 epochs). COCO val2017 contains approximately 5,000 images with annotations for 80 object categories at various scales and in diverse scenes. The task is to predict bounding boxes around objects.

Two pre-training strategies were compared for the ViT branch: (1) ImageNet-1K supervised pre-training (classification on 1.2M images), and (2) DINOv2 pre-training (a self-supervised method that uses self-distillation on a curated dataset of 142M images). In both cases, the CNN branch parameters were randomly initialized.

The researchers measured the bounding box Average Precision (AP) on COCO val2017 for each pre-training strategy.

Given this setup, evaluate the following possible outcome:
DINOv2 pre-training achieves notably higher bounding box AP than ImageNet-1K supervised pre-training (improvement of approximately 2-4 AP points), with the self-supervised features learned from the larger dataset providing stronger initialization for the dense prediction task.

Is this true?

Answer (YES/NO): YES